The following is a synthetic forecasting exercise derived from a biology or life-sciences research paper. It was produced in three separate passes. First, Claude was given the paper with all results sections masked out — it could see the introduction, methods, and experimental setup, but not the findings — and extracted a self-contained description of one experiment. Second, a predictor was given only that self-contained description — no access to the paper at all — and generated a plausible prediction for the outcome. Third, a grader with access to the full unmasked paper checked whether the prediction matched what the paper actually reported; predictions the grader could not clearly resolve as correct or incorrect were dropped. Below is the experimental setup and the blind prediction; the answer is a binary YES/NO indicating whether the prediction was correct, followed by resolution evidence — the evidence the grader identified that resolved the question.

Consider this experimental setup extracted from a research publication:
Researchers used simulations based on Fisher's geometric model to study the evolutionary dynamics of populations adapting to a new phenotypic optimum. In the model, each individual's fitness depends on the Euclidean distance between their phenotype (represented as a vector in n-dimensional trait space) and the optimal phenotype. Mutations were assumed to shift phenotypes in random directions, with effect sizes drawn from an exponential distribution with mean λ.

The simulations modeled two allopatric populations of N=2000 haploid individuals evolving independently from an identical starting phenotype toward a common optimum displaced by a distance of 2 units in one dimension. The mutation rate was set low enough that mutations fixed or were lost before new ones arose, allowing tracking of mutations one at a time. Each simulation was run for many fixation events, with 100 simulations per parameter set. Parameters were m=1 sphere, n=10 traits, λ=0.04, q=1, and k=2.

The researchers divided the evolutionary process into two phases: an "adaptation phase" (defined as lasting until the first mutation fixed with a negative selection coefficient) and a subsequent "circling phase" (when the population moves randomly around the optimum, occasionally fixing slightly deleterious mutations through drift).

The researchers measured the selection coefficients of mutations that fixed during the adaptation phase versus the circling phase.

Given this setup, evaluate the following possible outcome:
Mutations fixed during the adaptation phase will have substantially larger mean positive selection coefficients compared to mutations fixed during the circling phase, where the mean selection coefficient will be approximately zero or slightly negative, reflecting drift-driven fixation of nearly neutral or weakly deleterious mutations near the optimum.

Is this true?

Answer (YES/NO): YES